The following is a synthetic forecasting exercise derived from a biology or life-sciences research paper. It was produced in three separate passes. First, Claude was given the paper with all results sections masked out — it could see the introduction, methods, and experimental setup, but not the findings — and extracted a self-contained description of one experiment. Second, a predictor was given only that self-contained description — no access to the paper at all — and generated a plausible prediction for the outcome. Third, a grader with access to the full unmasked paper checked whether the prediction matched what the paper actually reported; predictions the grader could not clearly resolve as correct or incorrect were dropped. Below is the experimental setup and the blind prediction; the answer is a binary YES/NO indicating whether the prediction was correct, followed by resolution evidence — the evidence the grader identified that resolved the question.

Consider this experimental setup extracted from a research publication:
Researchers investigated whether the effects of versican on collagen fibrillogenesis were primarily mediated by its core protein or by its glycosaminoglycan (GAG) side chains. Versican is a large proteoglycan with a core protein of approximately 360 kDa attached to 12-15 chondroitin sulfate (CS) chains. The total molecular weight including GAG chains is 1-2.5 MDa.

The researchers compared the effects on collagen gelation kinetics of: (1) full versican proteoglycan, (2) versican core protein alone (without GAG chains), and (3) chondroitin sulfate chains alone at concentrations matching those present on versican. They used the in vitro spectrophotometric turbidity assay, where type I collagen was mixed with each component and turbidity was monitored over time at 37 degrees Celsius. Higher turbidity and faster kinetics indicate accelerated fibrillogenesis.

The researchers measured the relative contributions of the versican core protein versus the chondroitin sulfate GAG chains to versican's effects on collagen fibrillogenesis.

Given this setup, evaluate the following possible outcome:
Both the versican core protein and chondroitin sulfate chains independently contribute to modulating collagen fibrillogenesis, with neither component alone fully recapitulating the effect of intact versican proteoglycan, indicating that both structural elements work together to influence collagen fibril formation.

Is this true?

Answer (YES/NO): NO